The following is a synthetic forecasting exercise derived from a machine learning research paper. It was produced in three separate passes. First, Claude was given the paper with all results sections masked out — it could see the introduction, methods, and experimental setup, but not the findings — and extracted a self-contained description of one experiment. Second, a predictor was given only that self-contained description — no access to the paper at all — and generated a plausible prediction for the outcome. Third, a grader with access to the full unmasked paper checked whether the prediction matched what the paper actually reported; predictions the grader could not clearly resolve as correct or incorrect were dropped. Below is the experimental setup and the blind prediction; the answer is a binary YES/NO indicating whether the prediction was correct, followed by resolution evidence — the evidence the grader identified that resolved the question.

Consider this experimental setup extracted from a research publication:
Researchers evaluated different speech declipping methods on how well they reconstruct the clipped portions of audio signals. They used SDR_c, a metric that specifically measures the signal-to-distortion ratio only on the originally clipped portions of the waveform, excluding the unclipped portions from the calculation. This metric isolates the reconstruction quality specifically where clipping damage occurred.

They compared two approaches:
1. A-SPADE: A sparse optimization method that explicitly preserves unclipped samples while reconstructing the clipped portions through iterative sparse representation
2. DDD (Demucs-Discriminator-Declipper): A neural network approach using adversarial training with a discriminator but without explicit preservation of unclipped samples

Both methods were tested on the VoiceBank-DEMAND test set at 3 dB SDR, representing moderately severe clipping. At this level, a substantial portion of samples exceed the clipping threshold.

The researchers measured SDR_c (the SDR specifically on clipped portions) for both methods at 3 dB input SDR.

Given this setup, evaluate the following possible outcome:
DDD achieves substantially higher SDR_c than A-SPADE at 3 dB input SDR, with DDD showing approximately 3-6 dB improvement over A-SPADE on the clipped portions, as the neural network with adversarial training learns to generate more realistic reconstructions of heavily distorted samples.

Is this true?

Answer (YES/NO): NO